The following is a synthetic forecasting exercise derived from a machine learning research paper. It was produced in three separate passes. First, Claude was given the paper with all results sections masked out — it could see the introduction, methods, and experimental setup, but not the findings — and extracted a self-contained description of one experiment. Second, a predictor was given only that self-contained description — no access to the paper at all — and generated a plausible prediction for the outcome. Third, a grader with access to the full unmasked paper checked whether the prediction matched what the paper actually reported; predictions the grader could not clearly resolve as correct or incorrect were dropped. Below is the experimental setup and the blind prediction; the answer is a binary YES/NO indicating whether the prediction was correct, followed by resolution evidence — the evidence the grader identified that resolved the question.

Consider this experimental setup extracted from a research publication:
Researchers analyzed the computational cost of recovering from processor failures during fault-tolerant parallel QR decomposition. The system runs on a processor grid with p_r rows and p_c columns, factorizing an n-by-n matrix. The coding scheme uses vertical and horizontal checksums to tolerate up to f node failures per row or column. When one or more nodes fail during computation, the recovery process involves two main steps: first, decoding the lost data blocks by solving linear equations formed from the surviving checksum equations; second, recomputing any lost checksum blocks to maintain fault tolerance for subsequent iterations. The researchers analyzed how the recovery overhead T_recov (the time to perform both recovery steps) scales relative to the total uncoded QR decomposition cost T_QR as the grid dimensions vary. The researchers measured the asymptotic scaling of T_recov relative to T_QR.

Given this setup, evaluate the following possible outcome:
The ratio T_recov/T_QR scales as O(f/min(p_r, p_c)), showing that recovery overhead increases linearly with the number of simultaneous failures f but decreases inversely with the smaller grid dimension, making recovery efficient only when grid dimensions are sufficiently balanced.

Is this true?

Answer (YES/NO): NO